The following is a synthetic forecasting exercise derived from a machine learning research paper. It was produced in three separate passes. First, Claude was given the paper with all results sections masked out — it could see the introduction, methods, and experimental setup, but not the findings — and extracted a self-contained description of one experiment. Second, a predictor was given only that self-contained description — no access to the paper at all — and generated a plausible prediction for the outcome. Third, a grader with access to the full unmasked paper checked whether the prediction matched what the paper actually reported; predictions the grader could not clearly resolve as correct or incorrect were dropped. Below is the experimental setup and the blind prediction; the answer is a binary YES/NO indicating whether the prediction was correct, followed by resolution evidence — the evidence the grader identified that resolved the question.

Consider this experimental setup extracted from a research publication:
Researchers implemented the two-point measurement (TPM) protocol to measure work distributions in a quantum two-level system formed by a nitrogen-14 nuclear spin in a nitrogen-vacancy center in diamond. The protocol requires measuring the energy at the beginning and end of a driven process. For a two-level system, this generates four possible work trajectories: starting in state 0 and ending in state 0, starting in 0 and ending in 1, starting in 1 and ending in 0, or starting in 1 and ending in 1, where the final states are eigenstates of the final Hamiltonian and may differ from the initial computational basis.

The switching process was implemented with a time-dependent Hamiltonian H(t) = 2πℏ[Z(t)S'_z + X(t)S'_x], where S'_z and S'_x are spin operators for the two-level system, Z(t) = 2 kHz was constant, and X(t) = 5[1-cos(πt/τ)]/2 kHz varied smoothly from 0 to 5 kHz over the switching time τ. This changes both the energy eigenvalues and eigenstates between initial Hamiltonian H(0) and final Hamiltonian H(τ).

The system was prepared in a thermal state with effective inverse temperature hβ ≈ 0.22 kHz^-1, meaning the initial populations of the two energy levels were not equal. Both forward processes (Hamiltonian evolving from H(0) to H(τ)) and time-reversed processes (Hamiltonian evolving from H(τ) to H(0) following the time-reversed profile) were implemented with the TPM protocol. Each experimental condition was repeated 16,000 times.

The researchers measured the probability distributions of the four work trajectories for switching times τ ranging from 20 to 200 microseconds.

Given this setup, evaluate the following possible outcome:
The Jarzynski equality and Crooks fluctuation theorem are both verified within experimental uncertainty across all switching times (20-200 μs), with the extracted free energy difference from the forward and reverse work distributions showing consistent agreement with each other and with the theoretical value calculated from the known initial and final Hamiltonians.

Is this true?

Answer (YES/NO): NO